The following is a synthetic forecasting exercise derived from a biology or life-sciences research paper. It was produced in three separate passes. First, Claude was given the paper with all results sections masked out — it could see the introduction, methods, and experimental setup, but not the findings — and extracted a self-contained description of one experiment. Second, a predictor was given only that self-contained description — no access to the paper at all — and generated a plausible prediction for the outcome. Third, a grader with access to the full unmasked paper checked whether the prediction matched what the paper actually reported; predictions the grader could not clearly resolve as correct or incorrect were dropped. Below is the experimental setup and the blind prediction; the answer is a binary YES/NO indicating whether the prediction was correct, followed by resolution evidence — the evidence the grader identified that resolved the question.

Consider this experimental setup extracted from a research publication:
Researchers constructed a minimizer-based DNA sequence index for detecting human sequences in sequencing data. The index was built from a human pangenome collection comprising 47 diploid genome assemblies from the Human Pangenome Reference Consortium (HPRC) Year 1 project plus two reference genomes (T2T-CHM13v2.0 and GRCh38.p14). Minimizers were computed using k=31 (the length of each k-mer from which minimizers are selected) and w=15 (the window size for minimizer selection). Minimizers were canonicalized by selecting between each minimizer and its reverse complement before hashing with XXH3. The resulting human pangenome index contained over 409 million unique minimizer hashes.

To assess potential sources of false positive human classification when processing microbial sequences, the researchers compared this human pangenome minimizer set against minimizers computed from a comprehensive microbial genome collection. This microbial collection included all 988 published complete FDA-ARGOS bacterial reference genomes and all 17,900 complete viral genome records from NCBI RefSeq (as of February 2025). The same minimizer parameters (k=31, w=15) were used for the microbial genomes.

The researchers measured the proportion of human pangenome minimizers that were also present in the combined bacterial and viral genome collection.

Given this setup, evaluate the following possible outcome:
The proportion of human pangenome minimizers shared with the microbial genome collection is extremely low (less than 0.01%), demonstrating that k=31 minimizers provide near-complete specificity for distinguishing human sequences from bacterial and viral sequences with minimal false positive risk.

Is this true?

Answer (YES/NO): YES